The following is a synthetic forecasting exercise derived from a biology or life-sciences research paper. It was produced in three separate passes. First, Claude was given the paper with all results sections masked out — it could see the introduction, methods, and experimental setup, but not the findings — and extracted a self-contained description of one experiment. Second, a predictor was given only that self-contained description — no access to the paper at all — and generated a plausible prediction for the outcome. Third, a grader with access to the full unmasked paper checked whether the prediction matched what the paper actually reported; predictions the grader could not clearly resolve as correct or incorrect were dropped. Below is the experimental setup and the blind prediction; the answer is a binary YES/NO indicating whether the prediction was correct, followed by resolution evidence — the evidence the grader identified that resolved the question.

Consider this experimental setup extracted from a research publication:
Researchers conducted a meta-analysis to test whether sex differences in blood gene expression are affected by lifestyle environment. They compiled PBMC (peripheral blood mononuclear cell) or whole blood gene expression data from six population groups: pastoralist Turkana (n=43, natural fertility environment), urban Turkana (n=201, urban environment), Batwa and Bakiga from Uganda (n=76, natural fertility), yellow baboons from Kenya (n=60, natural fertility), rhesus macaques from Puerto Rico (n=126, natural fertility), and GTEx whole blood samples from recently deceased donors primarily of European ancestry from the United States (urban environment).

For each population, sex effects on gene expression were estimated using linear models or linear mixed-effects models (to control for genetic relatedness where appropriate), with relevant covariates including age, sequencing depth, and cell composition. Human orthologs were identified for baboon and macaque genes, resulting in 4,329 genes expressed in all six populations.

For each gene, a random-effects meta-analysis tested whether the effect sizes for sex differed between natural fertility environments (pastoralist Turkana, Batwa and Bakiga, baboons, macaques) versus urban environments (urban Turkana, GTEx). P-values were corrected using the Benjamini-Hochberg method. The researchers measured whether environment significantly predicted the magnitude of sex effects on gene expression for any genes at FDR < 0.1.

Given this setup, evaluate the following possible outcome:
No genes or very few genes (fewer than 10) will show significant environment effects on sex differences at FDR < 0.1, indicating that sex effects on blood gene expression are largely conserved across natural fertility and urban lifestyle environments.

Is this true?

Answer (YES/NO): NO